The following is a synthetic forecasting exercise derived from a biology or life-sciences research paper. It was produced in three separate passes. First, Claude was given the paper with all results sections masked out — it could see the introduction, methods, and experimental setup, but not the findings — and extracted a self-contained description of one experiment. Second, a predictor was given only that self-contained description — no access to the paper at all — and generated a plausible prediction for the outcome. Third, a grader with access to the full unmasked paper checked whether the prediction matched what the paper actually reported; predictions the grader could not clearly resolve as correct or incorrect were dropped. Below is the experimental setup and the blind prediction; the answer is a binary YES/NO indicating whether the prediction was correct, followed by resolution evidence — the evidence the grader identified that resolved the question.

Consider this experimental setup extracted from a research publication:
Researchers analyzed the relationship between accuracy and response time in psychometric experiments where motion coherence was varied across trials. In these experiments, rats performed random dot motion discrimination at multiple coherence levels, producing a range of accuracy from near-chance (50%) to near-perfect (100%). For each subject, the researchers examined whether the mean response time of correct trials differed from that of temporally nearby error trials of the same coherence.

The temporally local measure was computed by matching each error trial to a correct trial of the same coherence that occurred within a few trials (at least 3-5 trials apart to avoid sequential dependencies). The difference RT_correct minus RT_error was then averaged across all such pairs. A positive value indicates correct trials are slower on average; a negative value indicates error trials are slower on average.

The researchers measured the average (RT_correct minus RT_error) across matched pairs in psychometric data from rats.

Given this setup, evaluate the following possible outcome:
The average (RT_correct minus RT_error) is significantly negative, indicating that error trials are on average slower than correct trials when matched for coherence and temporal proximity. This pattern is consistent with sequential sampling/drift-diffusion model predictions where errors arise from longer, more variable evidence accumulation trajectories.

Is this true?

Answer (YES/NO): NO